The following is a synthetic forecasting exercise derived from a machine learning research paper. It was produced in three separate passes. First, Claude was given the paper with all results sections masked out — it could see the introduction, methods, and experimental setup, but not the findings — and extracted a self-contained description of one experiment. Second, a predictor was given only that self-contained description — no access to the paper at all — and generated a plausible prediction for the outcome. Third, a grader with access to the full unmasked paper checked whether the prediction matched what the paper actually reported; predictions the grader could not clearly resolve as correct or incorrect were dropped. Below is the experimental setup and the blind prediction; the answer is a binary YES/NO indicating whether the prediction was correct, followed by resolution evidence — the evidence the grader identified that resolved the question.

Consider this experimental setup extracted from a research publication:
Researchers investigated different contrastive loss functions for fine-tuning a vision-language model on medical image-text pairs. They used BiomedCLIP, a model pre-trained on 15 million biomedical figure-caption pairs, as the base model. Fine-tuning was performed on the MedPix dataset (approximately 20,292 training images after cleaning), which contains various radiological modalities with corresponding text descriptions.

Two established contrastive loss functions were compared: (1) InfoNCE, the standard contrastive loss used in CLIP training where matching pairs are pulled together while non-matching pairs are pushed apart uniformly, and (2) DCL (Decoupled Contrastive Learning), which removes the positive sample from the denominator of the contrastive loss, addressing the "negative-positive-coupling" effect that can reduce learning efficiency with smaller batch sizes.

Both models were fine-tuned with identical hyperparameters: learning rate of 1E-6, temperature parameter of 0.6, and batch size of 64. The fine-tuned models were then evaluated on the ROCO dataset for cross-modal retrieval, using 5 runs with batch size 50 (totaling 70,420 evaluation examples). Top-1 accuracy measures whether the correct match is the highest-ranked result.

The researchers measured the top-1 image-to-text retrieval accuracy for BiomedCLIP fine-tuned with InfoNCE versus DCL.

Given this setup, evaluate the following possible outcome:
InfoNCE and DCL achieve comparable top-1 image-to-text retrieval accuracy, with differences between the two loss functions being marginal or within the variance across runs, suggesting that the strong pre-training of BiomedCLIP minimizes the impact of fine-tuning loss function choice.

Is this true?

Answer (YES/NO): YES